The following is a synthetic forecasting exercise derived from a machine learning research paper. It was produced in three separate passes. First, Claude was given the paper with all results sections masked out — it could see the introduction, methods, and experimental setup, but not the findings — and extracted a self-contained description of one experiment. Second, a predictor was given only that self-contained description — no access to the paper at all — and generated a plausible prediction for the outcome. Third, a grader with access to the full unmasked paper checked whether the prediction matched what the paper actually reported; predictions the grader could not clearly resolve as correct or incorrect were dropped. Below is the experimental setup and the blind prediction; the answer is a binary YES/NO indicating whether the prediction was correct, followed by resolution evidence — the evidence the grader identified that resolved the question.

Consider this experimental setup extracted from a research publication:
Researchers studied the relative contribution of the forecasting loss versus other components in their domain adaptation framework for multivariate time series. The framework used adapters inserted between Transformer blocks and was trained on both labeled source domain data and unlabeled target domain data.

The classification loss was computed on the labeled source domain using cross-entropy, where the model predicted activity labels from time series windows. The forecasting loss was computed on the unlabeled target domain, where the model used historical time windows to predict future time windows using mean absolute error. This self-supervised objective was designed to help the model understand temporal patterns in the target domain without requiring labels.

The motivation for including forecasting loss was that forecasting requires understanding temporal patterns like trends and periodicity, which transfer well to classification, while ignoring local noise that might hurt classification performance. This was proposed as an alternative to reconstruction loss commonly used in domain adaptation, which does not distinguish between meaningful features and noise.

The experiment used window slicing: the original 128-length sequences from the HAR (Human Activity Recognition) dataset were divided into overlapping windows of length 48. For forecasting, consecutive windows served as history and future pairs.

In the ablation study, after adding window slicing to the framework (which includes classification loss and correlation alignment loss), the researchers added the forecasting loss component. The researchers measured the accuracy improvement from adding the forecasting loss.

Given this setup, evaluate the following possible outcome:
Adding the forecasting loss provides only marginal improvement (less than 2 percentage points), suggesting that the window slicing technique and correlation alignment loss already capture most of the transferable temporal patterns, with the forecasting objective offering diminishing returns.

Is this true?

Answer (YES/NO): YES